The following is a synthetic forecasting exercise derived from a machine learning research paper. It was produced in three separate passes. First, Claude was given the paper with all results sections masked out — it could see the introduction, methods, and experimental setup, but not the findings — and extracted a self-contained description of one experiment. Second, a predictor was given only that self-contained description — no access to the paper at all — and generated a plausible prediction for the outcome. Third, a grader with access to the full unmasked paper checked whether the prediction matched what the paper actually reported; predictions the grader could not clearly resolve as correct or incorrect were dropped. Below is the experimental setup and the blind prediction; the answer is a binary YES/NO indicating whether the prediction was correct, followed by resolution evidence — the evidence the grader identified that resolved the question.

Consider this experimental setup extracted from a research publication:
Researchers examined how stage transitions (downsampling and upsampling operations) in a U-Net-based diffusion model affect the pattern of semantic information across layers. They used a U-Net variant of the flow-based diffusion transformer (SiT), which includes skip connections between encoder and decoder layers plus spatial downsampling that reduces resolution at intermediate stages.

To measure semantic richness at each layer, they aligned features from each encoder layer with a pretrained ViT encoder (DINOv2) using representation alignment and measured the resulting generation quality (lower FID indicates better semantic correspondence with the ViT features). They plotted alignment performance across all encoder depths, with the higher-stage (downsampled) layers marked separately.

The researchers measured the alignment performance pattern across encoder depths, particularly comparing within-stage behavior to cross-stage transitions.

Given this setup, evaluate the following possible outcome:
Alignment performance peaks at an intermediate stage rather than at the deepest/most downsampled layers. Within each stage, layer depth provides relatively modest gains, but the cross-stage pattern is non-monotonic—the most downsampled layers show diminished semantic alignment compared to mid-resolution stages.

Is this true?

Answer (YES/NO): NO